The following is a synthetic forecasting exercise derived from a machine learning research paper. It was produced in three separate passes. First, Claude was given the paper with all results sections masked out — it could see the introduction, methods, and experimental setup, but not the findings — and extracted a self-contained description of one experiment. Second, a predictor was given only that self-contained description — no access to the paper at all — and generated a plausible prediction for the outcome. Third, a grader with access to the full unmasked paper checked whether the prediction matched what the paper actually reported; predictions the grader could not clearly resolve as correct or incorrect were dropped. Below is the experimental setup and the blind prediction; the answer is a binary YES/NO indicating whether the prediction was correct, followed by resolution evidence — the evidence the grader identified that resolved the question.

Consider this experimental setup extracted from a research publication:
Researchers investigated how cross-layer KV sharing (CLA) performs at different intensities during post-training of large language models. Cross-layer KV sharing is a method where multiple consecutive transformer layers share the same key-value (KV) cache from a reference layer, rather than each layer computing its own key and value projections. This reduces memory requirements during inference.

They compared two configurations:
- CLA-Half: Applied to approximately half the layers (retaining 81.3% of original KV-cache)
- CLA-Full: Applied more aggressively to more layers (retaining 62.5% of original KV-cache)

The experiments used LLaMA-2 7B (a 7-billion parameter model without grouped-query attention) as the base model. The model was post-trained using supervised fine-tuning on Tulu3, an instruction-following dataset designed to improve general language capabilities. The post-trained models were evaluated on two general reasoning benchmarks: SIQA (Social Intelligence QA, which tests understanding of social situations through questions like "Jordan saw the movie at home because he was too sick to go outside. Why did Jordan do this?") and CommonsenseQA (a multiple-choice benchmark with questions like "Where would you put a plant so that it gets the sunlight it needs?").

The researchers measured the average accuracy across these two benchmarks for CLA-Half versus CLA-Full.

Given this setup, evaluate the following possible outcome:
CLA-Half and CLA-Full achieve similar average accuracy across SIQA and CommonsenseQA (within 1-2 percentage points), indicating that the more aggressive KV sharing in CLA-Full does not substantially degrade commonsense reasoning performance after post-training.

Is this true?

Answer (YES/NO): YES